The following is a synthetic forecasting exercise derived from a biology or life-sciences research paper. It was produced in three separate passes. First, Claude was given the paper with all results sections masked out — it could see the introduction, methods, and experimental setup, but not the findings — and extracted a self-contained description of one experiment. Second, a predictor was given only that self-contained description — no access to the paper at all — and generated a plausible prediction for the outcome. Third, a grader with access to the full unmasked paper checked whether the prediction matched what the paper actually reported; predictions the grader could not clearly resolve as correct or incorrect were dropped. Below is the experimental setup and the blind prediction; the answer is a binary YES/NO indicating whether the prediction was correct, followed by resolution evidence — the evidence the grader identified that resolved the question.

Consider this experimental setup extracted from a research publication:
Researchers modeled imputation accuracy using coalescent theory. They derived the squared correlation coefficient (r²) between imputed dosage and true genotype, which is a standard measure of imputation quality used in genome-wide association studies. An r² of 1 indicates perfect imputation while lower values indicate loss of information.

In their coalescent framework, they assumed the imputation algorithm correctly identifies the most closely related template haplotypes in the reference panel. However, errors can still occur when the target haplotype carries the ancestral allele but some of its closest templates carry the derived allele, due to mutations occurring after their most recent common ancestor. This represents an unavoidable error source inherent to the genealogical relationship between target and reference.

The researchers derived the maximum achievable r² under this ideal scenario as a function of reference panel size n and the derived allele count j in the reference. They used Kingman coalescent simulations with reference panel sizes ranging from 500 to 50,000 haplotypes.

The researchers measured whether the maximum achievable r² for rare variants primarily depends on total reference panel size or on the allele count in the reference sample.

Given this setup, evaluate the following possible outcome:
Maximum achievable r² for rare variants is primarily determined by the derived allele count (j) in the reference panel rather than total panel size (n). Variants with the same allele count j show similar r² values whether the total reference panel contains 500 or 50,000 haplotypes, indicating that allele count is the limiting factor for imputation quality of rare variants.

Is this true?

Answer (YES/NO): YES